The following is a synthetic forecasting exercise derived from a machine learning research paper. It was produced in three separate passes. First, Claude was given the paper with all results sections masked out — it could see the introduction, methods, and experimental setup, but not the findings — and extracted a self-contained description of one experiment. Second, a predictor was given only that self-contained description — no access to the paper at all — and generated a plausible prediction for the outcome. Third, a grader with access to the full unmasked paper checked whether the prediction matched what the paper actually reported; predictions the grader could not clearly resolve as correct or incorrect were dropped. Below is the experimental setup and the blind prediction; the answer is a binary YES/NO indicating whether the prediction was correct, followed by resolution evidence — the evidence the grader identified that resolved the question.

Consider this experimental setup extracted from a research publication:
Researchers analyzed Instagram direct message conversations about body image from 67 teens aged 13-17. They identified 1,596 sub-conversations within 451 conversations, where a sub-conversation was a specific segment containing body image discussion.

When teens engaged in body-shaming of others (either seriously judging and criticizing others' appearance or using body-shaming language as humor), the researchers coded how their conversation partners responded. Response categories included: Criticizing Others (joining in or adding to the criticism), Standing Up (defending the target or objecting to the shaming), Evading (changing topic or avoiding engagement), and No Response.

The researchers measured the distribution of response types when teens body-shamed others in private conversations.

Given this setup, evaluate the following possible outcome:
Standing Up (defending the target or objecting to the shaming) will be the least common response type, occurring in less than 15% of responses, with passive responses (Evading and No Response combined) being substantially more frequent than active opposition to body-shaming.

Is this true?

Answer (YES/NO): NO